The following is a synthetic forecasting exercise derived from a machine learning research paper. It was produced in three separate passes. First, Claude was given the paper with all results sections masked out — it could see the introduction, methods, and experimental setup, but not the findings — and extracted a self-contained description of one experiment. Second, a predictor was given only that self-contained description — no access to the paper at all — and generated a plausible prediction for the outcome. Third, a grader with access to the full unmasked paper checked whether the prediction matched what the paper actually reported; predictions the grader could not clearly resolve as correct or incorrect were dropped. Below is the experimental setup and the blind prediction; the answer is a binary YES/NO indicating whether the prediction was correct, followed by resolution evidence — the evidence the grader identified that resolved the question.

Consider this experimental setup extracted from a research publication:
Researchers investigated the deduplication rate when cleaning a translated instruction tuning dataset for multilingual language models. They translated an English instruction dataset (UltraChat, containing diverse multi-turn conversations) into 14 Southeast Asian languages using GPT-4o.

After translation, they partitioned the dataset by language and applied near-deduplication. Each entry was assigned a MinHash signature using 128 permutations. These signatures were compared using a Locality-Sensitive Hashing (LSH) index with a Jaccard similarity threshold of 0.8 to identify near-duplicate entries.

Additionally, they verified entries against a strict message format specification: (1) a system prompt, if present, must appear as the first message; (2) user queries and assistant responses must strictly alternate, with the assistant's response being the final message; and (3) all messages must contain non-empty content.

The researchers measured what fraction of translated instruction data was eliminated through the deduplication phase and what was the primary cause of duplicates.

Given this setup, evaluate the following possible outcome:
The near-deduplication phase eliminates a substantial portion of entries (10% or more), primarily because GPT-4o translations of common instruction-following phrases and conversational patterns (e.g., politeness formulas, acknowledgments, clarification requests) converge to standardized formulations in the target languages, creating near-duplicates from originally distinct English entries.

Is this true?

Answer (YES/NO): NO